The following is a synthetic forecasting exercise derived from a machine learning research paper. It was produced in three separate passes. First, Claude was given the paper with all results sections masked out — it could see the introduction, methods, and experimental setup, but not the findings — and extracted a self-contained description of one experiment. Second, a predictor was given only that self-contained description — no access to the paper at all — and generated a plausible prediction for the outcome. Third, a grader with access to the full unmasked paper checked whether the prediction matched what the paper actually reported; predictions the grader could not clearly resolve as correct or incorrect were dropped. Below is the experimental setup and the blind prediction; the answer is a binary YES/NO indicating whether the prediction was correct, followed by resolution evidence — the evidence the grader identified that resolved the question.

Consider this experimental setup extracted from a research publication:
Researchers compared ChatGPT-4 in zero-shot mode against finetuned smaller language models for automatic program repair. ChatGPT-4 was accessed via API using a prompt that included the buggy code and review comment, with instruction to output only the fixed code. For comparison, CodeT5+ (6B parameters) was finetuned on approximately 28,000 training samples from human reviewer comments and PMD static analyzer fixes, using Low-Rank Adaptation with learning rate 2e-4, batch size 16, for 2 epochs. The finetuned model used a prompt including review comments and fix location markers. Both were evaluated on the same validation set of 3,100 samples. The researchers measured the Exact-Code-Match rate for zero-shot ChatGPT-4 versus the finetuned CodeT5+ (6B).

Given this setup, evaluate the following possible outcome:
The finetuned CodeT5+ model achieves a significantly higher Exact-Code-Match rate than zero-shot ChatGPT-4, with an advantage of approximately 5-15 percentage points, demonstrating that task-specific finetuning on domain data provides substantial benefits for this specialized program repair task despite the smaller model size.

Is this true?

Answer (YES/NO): YES